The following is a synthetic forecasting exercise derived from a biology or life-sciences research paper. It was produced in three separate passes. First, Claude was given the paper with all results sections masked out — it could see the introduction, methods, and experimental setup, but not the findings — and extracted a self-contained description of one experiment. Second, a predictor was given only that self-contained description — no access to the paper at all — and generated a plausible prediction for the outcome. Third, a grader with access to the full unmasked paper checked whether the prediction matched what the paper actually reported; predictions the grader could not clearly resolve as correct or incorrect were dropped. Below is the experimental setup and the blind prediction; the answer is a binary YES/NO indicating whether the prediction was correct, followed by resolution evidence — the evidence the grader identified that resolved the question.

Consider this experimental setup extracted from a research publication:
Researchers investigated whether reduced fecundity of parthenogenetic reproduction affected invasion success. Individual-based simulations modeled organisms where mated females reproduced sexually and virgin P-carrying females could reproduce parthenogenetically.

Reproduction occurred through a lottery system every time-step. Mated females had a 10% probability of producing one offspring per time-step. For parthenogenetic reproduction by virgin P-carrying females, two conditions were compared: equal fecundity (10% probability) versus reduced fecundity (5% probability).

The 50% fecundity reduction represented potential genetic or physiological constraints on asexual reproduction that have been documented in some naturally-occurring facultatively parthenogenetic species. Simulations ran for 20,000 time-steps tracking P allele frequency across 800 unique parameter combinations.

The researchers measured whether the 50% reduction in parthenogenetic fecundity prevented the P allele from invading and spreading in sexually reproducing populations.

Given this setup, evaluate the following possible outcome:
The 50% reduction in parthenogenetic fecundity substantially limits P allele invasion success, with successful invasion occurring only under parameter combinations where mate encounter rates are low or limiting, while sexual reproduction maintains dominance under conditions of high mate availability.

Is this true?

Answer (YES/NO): NO